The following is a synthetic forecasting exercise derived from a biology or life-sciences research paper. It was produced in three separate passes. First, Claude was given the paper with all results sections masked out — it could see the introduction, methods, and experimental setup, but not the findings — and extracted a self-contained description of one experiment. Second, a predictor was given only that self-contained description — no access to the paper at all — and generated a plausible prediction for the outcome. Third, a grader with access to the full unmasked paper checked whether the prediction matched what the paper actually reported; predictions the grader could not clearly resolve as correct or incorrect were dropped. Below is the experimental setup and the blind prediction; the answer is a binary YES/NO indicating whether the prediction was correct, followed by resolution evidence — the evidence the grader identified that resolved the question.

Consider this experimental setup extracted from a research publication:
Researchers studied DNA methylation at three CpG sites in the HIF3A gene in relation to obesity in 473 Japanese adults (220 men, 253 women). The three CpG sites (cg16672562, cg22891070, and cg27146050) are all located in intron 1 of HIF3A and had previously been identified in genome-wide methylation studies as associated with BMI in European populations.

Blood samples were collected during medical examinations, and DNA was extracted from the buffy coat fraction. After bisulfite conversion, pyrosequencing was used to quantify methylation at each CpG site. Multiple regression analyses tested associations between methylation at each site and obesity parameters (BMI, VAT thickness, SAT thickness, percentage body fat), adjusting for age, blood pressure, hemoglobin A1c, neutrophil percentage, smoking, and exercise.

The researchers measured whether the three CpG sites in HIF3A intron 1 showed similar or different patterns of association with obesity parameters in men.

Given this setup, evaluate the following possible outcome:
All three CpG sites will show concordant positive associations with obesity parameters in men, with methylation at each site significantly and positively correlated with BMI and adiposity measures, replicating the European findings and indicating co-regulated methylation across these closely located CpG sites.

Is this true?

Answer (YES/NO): NO